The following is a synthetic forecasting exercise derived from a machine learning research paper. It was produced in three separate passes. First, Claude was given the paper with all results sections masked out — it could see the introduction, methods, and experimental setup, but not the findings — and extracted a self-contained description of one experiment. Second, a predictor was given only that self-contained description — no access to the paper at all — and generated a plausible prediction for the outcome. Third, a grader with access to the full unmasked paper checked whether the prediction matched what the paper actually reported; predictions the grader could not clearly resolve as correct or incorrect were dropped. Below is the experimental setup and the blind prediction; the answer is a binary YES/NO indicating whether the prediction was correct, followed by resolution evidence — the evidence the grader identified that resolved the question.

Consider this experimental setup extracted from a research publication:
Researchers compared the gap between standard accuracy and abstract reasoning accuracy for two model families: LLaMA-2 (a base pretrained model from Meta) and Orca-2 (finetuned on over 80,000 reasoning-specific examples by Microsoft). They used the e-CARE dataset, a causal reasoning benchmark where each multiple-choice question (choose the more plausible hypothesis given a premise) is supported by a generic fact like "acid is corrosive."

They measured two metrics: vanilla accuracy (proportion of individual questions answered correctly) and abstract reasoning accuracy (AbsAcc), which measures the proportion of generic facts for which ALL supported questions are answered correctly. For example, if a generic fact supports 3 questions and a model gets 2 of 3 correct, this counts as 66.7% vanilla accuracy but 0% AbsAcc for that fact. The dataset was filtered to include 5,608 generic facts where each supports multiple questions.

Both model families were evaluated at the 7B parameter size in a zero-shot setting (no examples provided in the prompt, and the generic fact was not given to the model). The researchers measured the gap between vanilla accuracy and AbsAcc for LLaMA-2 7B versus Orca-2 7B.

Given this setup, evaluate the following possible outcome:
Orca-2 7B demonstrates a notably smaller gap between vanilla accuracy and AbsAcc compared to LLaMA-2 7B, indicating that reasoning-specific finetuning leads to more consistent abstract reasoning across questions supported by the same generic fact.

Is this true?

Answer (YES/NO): NO